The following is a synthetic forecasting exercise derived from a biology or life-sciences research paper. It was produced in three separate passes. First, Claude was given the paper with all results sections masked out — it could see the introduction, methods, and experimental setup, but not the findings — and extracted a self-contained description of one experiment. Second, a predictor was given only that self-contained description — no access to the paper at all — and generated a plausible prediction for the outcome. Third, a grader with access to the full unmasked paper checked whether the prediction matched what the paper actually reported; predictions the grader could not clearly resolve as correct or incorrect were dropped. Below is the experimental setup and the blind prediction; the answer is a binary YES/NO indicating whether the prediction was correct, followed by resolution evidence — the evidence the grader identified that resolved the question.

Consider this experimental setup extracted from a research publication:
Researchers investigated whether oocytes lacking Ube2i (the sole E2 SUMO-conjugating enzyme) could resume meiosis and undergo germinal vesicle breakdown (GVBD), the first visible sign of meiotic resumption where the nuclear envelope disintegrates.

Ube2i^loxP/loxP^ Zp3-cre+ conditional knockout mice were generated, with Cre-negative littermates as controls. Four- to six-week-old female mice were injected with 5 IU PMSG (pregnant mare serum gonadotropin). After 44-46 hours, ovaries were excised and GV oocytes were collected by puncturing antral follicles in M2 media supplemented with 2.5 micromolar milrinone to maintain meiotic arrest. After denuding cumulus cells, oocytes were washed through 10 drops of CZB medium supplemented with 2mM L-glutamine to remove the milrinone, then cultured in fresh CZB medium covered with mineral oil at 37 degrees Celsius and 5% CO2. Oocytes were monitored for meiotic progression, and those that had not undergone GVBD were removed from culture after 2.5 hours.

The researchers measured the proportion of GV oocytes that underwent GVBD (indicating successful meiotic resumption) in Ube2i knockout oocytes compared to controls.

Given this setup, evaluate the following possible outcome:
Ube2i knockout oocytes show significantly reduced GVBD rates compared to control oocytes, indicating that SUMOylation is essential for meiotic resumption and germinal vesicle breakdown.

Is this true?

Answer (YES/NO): NO